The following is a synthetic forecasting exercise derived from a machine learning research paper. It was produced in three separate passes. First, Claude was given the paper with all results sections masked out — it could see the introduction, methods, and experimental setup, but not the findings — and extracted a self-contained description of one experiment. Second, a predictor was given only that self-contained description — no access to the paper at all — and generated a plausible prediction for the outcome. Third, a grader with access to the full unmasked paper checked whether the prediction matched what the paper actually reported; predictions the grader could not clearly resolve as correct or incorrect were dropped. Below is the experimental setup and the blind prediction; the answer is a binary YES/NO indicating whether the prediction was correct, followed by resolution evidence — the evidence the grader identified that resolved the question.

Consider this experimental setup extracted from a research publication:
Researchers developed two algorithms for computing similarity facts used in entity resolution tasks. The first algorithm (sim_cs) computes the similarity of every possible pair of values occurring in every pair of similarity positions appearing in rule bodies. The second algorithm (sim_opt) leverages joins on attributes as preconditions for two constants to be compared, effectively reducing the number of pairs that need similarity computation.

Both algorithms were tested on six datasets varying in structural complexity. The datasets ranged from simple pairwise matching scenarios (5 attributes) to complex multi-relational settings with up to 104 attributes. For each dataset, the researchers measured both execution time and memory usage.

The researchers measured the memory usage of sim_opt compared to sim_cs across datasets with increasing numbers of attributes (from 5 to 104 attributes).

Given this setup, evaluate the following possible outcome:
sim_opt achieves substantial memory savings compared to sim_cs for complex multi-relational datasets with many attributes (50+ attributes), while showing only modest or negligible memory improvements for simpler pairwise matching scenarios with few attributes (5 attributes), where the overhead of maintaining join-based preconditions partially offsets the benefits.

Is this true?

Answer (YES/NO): NO